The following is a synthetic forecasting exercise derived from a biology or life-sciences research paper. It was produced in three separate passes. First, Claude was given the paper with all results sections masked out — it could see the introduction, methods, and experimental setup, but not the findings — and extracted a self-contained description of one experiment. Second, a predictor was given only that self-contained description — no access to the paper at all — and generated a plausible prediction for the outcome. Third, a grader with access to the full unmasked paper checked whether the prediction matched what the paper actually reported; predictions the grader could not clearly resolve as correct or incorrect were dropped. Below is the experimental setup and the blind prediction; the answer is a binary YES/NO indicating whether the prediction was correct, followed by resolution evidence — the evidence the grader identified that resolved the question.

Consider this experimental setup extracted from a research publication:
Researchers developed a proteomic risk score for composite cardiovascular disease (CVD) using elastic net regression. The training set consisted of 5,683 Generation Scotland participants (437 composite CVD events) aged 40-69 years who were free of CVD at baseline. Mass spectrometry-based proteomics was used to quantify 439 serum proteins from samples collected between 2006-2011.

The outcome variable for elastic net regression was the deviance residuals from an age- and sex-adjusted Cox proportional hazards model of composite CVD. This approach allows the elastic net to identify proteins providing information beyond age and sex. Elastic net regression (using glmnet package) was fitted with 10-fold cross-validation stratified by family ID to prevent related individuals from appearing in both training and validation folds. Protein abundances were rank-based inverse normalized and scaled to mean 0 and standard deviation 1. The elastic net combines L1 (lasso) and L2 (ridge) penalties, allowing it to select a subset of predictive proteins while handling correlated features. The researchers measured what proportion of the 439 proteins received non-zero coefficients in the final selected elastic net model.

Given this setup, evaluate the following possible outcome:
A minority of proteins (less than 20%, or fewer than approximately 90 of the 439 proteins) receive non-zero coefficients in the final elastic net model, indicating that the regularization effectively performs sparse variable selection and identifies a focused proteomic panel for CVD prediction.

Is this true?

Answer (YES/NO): YES